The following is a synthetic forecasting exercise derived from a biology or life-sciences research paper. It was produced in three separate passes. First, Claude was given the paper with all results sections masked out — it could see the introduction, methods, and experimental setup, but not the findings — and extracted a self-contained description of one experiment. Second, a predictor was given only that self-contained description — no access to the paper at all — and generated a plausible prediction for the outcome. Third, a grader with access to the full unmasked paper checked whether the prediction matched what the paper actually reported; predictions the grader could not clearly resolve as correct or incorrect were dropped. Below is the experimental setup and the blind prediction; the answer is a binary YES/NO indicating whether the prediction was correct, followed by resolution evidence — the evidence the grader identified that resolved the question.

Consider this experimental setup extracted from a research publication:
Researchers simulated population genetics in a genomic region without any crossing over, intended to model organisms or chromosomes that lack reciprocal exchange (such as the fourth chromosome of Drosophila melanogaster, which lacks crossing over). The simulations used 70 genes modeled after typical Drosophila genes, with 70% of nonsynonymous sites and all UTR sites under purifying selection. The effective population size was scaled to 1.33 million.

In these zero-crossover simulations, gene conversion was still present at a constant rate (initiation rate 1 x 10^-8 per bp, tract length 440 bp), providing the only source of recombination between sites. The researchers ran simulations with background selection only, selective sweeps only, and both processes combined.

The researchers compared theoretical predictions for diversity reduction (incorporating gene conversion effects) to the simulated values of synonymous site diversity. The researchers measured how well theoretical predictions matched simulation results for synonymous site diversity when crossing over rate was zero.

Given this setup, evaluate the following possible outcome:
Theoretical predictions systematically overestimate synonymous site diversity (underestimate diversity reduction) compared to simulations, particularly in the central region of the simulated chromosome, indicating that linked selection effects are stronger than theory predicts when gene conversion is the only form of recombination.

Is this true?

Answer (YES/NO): NO